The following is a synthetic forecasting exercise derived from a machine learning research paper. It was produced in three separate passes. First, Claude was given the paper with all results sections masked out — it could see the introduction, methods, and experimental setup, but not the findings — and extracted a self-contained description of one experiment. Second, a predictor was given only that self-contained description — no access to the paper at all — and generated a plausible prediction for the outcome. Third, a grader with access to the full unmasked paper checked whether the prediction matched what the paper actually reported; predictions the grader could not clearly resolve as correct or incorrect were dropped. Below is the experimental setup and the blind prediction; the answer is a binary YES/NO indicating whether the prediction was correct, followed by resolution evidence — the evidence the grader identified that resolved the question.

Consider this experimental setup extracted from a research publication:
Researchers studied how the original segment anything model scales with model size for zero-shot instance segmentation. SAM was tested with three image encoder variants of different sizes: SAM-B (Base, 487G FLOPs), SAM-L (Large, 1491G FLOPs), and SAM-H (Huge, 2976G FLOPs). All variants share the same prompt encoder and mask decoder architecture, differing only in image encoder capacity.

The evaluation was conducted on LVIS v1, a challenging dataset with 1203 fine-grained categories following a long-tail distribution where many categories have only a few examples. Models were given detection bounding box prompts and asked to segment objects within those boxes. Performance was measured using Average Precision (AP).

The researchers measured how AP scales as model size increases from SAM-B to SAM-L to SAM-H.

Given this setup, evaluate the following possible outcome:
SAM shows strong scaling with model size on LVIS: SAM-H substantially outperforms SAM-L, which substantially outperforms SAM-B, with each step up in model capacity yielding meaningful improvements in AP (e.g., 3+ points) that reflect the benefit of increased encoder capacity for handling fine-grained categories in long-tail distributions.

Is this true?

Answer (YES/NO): NO